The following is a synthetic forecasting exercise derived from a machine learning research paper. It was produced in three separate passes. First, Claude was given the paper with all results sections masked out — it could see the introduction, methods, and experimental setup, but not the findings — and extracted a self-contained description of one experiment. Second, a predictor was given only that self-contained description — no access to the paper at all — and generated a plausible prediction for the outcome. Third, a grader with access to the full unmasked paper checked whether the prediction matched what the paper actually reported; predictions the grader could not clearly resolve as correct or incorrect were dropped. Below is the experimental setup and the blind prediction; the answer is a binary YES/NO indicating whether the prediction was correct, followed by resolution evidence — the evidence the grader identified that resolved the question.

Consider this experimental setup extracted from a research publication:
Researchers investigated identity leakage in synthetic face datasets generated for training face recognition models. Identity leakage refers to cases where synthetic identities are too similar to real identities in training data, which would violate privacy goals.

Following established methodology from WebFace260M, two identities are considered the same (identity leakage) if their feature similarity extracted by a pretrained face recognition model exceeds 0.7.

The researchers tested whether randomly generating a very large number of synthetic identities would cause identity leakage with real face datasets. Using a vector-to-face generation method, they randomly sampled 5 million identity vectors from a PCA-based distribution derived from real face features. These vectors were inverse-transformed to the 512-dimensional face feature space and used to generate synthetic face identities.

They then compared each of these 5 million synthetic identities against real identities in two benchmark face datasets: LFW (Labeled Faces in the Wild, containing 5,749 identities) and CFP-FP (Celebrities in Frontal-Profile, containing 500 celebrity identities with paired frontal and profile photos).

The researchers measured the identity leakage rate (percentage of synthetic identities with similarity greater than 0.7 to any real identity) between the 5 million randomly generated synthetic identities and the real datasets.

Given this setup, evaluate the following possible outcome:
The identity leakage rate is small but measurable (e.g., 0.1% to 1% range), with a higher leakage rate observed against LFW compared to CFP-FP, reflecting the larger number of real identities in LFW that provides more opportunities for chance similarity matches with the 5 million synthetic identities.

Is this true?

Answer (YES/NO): NO